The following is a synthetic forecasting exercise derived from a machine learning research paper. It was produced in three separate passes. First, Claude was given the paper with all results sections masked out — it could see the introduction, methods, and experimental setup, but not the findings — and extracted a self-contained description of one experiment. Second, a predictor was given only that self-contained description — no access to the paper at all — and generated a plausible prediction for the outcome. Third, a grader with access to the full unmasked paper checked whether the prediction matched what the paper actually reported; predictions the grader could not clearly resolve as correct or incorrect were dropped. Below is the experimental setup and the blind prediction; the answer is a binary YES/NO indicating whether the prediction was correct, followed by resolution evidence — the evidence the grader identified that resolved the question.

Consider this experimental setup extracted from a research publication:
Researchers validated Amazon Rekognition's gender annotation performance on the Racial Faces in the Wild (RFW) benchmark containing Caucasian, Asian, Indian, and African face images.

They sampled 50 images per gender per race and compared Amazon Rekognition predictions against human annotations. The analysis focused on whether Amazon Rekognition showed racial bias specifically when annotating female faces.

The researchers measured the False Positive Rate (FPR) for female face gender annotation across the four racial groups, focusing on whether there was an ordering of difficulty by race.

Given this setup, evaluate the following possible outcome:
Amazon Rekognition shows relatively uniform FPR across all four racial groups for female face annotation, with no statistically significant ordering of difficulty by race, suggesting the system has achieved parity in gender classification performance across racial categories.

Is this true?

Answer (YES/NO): NO